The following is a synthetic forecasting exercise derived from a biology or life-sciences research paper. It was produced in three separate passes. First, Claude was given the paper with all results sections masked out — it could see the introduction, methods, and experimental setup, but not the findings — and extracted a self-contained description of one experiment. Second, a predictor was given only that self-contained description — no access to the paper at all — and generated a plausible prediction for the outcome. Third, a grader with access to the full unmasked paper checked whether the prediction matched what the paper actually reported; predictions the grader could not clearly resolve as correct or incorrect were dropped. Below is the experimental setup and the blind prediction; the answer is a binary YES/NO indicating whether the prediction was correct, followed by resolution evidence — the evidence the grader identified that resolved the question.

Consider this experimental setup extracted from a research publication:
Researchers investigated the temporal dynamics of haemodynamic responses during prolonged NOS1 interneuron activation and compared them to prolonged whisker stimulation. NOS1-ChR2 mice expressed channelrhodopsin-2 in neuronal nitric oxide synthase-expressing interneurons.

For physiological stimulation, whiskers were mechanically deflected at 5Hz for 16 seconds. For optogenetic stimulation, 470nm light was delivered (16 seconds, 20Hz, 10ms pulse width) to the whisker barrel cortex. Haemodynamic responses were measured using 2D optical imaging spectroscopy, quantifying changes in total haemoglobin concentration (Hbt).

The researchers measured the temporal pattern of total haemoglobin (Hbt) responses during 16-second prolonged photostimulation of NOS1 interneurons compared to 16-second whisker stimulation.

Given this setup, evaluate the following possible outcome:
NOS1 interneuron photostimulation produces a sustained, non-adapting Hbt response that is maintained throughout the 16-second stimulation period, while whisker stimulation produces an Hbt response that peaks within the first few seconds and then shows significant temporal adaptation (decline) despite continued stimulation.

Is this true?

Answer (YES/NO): NO